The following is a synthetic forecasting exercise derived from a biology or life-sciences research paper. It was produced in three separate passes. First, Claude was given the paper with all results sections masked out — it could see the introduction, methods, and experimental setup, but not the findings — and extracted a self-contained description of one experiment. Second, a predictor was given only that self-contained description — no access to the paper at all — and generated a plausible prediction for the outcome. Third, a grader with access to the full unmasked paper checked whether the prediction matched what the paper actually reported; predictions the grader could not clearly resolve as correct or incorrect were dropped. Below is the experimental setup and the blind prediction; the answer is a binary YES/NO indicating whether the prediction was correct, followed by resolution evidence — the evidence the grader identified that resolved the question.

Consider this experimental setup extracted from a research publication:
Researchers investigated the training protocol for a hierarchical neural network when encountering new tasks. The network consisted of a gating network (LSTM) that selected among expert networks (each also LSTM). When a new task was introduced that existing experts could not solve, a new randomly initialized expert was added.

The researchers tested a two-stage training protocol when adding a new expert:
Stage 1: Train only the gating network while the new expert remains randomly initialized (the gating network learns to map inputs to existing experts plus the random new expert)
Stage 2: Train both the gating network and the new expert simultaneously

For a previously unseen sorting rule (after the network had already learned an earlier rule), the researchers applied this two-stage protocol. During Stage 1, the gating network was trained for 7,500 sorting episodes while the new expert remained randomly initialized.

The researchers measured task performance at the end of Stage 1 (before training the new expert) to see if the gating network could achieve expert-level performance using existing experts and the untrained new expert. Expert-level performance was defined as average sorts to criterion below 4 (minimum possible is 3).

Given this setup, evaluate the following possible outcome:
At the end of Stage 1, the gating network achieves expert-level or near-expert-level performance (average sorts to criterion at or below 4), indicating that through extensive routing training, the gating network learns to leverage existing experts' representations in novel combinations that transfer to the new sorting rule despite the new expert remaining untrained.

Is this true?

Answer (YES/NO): NO